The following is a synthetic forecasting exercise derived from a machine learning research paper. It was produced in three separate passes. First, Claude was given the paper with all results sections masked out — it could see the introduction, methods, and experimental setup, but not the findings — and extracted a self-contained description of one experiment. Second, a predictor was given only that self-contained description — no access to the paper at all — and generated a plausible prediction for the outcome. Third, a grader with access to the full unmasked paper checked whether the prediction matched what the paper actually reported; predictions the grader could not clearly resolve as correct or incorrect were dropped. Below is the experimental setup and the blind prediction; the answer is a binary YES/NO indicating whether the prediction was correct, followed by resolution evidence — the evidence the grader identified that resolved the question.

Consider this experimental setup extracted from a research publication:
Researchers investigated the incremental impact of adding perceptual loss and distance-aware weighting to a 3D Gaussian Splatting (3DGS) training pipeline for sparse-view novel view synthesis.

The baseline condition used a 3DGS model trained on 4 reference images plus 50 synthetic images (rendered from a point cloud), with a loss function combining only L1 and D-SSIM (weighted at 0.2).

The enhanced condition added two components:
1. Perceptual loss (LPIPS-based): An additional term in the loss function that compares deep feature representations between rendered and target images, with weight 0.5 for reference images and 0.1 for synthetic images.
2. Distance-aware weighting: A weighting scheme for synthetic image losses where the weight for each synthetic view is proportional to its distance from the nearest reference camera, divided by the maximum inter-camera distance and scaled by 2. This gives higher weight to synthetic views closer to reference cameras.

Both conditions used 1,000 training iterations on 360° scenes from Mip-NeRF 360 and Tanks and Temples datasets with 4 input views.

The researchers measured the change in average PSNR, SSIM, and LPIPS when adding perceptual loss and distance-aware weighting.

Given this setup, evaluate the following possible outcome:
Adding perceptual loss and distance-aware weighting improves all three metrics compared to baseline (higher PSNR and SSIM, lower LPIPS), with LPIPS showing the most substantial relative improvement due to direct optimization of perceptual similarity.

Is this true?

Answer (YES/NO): NO